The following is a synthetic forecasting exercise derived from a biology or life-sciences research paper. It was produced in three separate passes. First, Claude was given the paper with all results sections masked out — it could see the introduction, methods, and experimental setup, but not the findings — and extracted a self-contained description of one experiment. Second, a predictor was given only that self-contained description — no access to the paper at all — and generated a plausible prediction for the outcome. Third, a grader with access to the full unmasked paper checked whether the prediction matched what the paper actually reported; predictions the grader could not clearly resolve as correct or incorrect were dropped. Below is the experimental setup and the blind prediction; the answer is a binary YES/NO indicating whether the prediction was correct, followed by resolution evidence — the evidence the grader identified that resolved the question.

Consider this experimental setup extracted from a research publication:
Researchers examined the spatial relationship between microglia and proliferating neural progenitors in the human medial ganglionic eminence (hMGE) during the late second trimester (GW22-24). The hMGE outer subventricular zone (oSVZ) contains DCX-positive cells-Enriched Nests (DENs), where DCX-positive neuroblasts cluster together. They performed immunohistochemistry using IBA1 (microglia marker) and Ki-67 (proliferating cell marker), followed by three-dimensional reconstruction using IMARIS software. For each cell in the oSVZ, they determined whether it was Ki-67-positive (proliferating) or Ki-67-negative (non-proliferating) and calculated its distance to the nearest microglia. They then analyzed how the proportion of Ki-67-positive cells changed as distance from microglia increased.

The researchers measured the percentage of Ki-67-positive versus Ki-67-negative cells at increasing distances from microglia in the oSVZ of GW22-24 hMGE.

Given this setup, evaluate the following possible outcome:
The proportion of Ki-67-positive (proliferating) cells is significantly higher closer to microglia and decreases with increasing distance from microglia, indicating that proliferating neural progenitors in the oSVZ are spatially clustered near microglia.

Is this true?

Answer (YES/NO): YES